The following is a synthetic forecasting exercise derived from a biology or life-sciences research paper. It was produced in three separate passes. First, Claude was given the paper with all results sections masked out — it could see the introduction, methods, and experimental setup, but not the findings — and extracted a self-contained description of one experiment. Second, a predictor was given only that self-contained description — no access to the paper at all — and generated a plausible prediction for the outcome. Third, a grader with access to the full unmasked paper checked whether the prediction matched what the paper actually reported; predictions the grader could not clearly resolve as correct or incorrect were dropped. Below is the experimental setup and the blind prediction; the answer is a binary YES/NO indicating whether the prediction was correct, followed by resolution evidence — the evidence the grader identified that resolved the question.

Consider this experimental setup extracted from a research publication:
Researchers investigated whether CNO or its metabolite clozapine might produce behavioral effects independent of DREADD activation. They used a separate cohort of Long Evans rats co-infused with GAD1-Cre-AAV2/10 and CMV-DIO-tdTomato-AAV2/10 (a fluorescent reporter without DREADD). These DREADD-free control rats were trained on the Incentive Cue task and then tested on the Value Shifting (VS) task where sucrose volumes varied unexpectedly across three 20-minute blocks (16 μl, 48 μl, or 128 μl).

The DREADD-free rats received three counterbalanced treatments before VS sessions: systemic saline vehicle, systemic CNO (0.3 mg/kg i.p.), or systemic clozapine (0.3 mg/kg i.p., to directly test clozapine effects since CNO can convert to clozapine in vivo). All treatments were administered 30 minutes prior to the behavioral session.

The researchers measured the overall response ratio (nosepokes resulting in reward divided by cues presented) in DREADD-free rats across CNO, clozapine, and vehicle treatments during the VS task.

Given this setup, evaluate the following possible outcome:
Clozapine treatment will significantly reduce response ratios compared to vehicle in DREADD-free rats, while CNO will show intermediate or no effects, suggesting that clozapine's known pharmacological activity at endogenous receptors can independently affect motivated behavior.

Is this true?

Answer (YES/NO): NO